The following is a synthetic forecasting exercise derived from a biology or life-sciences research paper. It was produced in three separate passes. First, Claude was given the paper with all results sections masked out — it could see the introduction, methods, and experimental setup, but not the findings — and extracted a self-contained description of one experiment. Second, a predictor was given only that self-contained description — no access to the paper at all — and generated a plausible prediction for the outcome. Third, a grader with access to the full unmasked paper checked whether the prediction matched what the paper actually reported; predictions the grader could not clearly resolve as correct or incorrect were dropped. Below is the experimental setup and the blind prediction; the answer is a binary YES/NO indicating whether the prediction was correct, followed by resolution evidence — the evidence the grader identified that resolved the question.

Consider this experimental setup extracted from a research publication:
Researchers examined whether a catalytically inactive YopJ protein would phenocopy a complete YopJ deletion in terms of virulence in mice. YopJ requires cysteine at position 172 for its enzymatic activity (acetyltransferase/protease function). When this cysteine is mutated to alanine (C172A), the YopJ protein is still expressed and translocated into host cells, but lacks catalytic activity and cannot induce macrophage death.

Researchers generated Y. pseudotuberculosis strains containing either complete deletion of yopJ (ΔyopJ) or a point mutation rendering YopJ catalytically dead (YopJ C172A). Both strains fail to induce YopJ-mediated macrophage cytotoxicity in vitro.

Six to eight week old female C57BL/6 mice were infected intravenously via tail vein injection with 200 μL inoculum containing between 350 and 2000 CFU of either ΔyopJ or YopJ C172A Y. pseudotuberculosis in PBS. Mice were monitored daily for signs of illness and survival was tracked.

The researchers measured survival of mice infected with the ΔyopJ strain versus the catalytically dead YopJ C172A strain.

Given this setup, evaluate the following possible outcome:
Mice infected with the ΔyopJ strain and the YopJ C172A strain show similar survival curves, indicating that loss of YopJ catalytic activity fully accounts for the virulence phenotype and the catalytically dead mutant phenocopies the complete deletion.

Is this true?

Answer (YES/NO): YES